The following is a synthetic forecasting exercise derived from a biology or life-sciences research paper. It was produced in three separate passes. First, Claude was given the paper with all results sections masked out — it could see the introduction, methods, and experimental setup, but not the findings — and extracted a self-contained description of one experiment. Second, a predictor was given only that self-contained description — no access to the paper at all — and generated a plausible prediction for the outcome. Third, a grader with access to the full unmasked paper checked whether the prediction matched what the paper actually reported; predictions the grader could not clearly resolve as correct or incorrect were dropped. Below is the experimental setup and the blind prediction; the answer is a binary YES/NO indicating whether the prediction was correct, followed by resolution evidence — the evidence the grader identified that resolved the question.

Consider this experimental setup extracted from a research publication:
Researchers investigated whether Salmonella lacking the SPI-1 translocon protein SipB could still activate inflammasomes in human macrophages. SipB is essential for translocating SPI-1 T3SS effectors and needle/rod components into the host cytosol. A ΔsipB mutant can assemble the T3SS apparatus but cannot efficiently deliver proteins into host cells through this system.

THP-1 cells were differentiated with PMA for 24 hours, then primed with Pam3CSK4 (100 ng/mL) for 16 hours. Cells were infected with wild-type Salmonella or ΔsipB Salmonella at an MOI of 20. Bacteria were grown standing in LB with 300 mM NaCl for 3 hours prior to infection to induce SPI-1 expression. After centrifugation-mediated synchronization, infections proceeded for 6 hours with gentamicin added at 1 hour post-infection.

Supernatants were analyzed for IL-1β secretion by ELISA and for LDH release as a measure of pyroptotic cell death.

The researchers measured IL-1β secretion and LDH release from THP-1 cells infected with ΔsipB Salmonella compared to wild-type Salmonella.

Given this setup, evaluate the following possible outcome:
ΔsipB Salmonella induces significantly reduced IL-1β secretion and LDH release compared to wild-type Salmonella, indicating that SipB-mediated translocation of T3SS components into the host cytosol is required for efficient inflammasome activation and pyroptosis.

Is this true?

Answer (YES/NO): YES